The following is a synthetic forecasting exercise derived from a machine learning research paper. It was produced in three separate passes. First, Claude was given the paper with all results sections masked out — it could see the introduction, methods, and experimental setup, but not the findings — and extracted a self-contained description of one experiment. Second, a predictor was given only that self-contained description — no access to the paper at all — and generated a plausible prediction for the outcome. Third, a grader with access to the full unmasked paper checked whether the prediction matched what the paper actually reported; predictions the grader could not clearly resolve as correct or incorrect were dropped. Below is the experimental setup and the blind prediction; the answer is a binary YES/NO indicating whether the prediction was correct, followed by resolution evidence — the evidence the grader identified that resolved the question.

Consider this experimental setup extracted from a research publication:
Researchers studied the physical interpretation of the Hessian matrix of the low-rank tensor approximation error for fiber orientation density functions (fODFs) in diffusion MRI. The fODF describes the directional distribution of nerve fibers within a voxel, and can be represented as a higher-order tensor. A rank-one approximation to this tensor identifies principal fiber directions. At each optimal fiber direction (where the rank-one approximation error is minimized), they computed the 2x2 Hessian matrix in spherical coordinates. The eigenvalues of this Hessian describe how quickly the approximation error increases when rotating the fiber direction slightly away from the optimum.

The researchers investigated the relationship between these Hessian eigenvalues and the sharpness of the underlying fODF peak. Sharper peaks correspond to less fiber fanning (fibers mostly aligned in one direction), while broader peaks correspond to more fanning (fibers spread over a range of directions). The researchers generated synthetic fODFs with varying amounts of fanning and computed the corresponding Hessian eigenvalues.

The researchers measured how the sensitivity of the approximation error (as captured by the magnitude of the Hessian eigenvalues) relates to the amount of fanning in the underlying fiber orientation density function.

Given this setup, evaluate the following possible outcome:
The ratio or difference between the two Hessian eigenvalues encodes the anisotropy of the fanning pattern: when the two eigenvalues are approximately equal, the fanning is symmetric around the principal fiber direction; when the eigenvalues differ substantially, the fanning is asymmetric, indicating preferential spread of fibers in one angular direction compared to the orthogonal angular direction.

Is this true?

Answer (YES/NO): YES